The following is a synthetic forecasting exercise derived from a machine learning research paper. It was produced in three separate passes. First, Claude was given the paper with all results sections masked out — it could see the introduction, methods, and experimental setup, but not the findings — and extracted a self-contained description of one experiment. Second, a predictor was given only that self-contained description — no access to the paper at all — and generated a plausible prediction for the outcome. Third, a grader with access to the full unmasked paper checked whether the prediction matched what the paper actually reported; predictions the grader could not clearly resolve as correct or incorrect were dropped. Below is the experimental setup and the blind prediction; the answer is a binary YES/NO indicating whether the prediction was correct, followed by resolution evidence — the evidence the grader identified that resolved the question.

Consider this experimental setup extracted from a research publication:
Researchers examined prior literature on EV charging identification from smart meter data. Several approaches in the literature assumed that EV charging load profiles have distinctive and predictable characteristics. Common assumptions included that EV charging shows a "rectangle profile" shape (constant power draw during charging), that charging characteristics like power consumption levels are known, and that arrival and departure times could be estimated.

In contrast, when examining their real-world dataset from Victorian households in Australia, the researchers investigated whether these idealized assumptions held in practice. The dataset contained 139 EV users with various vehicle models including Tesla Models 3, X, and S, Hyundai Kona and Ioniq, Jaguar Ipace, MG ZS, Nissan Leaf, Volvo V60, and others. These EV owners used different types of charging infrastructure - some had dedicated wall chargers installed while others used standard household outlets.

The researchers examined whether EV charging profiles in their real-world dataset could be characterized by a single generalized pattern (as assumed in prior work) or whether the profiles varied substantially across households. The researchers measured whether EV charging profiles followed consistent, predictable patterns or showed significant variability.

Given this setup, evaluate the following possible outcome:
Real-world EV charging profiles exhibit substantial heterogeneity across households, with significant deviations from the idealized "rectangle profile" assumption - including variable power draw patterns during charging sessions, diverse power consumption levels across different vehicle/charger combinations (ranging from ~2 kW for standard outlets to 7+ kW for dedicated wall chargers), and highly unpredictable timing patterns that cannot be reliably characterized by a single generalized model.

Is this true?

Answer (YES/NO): NO